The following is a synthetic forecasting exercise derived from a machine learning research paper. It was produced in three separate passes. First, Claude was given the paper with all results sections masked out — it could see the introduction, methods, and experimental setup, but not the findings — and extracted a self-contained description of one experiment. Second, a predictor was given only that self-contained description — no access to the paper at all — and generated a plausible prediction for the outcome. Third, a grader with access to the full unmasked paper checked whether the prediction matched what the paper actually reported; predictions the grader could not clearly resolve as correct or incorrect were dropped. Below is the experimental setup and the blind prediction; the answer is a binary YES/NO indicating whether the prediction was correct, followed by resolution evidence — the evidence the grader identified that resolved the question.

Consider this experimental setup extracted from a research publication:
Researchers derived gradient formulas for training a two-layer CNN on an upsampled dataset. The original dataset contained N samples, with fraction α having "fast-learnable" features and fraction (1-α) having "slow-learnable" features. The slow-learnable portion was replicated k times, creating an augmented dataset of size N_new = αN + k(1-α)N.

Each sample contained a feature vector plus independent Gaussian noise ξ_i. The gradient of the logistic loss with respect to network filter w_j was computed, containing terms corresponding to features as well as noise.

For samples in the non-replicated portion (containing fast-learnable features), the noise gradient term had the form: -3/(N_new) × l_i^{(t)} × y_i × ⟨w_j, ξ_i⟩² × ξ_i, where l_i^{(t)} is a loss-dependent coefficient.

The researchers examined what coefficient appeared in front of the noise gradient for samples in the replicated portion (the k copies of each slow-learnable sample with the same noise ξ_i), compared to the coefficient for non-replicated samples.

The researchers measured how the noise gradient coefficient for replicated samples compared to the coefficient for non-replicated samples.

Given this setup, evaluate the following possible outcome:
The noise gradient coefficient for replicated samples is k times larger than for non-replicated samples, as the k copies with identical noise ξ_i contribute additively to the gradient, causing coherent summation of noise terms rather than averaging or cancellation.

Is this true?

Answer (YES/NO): YES